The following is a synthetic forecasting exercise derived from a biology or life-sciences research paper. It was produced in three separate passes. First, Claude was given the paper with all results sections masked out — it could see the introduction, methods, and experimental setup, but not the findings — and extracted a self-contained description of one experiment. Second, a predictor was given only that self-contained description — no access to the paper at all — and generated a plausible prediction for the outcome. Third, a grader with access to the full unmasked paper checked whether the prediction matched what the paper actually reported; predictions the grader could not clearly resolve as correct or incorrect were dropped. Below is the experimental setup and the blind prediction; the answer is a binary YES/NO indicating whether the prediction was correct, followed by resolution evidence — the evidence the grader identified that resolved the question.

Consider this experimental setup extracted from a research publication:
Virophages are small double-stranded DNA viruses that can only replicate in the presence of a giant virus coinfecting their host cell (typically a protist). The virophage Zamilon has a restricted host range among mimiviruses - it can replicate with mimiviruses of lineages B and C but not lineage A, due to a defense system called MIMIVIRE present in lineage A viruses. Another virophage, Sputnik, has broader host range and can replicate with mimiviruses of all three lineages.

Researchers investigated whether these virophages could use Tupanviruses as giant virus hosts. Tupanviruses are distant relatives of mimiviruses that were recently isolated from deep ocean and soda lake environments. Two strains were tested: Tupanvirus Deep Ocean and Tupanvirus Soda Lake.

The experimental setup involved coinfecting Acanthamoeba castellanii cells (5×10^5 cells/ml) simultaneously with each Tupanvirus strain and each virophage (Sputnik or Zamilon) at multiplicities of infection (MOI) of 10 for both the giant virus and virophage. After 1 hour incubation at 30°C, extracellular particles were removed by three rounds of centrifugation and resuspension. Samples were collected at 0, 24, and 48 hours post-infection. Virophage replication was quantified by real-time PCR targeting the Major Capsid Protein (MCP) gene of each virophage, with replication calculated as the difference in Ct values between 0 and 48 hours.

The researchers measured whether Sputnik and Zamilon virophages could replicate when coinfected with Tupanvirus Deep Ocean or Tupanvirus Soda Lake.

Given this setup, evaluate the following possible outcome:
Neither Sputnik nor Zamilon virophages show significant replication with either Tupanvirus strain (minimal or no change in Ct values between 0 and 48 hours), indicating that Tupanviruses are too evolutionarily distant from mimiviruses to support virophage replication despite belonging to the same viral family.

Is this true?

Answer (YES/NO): NO